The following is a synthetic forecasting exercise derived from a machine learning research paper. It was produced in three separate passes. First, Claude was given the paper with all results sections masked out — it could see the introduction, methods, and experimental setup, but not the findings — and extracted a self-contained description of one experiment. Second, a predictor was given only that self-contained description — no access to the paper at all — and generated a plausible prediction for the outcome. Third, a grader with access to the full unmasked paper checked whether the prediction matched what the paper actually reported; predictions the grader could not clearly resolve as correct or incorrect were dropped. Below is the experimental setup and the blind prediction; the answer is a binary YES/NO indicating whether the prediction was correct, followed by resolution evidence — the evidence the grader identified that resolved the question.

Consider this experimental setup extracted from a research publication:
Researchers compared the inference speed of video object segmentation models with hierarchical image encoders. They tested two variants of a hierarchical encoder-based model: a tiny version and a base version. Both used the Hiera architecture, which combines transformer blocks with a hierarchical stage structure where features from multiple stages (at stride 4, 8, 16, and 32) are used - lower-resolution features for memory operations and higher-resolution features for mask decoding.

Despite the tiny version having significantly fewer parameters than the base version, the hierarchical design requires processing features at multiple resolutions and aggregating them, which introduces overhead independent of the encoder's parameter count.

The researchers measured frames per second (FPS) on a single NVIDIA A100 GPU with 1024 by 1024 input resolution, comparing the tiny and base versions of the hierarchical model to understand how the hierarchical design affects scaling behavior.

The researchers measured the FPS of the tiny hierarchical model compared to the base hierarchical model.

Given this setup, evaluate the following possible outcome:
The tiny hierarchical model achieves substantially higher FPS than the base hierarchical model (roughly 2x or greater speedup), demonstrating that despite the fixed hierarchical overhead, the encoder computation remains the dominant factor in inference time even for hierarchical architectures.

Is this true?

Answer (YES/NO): NO